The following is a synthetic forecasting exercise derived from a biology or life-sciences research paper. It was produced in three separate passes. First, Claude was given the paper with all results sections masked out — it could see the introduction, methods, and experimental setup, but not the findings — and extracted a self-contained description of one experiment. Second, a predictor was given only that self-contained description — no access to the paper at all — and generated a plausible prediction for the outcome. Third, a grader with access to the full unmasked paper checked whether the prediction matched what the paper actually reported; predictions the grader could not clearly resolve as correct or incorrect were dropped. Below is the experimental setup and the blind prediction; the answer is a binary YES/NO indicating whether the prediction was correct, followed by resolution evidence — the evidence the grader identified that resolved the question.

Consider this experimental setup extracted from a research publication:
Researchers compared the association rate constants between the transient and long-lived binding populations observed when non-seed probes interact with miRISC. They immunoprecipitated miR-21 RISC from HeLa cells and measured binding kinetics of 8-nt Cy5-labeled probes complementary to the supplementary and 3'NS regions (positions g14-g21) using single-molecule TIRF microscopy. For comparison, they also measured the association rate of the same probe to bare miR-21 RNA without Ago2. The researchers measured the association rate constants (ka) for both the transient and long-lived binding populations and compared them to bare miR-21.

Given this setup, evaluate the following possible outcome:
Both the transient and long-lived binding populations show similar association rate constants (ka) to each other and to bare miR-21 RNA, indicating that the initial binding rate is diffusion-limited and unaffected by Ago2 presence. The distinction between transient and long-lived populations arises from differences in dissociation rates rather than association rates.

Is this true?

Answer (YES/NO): NO